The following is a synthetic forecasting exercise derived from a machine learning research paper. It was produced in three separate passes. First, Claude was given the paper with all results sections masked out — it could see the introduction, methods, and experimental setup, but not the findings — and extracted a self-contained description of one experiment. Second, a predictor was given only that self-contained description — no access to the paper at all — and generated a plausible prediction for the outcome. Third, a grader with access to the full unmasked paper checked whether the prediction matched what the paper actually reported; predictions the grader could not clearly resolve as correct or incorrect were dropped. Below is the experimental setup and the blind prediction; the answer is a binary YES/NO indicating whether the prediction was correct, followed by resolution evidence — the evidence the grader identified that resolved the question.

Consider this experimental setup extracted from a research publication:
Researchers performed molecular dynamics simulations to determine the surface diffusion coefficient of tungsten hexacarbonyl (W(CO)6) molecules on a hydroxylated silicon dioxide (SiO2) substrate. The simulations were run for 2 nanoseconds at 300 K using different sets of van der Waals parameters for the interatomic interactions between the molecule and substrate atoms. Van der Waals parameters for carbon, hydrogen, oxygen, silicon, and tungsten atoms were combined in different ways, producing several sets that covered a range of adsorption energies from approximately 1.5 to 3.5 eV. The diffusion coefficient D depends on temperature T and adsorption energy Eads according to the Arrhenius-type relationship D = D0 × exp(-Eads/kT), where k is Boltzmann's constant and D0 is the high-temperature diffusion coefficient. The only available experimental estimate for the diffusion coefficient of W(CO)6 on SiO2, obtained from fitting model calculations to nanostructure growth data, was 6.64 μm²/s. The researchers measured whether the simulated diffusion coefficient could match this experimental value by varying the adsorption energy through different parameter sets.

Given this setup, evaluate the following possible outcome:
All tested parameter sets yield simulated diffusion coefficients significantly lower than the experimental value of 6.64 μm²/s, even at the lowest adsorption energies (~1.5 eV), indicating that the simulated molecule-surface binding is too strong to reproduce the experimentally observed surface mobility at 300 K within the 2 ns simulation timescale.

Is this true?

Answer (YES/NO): NO